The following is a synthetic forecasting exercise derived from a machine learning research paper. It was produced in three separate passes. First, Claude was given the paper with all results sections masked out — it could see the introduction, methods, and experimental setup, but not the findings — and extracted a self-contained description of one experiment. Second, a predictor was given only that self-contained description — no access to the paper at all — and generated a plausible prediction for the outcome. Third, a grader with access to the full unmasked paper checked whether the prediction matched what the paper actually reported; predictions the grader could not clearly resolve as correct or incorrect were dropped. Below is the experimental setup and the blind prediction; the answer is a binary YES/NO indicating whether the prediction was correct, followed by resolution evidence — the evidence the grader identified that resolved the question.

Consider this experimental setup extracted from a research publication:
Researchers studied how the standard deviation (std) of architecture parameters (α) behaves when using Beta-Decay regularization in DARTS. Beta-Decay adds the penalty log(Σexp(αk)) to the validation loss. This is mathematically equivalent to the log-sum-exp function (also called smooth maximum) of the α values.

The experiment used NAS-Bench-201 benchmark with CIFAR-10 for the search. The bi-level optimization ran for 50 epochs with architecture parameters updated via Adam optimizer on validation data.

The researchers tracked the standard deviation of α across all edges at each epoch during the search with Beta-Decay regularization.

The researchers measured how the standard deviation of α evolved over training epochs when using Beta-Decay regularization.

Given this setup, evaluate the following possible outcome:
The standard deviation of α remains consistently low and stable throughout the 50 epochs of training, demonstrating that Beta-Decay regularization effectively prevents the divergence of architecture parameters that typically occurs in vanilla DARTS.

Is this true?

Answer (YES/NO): NO